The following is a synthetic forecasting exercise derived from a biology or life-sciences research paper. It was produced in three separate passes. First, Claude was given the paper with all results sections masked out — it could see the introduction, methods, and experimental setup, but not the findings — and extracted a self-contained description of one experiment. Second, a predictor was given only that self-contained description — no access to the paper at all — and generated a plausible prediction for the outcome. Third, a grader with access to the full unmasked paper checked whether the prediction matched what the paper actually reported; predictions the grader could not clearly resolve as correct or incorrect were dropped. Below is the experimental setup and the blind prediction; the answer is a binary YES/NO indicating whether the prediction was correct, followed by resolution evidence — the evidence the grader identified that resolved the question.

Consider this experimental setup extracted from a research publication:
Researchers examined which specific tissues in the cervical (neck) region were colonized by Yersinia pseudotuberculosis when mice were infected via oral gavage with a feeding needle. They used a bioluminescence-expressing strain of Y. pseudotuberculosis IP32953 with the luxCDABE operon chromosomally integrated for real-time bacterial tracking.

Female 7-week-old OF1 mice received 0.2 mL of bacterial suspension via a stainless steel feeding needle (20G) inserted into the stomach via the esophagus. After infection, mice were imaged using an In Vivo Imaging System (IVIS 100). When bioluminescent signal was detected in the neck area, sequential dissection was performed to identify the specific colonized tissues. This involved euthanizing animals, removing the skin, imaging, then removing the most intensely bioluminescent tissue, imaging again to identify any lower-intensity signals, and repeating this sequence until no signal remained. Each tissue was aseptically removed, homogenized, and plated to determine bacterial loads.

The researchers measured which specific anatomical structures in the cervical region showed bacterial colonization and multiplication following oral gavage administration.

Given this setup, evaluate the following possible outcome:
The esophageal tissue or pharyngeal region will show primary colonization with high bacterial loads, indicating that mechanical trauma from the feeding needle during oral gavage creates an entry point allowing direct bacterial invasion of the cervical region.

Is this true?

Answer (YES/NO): YES